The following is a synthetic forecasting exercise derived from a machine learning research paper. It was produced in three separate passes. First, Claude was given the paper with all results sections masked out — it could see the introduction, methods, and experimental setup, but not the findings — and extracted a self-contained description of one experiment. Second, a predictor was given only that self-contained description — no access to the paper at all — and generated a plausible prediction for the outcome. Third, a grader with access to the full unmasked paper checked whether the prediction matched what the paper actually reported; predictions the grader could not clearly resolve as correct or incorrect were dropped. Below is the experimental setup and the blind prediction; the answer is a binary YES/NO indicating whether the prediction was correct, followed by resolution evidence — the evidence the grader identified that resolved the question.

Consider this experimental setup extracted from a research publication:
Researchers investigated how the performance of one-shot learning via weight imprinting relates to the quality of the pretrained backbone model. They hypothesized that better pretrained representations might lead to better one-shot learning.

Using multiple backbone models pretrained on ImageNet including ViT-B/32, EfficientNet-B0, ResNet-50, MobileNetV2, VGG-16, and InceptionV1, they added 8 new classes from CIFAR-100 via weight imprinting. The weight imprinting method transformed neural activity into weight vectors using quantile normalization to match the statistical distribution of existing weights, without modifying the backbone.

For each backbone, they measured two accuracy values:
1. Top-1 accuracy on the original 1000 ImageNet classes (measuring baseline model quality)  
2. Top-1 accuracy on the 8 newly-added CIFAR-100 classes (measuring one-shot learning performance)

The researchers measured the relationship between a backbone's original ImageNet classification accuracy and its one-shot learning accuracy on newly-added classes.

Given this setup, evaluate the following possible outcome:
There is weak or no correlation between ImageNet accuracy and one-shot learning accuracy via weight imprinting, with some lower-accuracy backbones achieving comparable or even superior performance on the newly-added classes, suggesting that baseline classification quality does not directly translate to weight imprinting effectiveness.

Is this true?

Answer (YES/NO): NO